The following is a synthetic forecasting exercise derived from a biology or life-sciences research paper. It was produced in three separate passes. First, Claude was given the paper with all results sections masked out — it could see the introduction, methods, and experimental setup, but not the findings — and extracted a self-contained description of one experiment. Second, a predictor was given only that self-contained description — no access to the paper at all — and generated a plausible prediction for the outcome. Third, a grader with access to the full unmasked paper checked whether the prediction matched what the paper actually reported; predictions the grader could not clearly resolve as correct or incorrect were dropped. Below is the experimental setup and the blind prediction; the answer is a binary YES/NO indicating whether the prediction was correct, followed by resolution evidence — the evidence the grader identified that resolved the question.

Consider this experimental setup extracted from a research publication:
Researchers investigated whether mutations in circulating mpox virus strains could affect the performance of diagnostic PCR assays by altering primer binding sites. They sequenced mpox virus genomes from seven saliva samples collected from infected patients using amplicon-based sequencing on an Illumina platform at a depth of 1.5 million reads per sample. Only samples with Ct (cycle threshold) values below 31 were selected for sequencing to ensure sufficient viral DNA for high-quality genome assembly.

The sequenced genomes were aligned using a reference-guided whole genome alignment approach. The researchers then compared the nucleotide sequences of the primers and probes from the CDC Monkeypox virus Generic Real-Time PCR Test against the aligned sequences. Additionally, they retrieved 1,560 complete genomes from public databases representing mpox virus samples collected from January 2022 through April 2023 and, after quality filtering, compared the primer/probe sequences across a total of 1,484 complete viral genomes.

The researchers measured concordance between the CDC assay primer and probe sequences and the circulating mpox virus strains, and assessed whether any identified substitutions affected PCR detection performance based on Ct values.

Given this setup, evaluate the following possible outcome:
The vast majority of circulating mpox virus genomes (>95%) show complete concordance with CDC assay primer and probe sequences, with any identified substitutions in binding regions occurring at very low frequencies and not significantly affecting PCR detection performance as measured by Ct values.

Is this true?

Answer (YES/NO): NO